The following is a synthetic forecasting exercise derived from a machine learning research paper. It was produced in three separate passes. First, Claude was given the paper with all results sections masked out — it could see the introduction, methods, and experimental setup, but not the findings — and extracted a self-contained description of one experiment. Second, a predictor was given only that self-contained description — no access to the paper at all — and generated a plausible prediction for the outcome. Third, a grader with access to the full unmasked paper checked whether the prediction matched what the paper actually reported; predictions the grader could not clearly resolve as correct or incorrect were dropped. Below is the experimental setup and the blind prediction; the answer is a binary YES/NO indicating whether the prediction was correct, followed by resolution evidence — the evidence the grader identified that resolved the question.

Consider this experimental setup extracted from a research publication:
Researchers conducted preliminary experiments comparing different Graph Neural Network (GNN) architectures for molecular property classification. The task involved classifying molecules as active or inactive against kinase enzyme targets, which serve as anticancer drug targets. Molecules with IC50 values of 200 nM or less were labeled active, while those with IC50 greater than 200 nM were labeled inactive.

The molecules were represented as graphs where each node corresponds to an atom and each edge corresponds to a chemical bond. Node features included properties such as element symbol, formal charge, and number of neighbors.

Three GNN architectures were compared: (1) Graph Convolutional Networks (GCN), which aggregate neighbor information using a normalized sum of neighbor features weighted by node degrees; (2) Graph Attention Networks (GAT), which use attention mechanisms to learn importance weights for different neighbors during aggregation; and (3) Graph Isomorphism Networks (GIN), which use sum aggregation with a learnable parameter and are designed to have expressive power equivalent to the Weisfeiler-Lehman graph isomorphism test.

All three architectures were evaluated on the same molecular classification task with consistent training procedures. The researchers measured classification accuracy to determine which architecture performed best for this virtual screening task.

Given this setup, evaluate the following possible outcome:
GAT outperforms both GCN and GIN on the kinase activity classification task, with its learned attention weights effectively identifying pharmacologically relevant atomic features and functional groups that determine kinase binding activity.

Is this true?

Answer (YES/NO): NO